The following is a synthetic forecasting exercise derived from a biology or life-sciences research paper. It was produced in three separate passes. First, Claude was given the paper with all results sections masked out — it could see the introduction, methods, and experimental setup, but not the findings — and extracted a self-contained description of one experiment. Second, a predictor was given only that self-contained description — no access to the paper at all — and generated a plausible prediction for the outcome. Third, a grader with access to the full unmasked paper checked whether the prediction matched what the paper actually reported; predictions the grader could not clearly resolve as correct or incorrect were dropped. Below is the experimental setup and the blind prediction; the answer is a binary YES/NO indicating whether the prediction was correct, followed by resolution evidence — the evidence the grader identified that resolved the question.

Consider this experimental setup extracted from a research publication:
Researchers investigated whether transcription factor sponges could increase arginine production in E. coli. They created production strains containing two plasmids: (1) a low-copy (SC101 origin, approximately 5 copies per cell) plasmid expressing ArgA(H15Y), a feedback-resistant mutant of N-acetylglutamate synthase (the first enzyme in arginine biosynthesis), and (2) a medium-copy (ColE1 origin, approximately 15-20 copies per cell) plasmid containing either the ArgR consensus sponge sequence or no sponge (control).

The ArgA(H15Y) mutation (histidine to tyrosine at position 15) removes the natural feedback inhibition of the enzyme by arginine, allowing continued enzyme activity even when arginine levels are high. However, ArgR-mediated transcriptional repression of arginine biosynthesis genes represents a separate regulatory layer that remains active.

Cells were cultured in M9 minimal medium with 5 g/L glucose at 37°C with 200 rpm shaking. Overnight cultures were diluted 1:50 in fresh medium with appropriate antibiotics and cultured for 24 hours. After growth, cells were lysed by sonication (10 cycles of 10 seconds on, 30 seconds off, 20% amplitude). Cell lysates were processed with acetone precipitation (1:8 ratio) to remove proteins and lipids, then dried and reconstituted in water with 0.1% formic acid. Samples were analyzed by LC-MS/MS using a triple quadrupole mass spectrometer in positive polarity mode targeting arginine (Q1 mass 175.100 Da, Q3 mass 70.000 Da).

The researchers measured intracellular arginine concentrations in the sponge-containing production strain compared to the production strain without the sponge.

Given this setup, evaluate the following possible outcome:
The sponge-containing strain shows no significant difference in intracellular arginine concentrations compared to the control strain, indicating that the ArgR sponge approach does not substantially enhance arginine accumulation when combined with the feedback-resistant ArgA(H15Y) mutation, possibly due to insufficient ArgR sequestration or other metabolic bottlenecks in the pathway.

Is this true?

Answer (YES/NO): NO